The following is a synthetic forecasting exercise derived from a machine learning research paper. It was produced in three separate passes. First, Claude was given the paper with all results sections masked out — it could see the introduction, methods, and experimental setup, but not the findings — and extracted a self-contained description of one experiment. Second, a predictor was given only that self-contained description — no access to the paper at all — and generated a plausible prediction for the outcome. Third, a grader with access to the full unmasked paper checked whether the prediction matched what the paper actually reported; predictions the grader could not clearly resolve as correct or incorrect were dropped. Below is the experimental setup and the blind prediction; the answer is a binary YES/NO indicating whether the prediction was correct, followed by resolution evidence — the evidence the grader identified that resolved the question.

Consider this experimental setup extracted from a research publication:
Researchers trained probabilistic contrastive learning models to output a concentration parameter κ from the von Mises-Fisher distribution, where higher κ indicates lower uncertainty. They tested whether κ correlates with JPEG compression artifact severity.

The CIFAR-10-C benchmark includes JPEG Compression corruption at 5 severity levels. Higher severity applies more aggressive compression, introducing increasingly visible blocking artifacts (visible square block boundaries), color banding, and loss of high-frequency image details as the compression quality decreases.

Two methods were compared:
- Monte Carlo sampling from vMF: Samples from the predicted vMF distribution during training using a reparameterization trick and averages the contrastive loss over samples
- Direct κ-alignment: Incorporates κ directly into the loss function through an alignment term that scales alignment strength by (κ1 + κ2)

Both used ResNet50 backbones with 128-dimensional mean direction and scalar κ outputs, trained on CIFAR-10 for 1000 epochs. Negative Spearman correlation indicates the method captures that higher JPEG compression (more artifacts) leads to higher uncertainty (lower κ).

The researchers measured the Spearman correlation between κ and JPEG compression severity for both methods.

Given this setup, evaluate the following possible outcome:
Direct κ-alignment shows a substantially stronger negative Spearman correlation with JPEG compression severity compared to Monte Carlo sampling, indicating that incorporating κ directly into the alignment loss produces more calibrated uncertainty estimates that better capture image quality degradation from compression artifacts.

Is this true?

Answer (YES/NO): NO